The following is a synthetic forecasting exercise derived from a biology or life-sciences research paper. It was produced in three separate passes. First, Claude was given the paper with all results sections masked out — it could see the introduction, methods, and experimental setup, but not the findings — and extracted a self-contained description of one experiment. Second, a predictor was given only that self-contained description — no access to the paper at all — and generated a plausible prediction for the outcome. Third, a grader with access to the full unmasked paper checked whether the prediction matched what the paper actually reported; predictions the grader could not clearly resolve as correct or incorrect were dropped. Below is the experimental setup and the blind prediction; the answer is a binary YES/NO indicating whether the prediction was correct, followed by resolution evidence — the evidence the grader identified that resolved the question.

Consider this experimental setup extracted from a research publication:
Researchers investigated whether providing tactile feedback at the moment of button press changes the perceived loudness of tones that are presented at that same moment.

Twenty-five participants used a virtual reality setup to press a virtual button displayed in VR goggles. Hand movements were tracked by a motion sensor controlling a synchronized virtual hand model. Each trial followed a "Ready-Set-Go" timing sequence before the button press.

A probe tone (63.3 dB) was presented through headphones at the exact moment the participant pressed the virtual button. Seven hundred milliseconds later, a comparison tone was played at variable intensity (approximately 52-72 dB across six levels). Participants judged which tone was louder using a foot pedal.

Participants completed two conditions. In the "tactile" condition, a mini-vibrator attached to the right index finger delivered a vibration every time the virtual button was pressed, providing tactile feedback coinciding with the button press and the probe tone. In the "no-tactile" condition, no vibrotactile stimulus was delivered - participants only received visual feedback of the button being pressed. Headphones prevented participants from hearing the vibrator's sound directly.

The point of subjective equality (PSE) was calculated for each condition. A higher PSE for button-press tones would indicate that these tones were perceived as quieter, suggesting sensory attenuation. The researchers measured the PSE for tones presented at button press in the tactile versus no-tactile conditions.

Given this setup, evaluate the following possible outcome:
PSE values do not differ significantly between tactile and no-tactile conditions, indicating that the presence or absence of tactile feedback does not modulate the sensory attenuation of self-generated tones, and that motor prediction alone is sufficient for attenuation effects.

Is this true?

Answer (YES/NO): NO